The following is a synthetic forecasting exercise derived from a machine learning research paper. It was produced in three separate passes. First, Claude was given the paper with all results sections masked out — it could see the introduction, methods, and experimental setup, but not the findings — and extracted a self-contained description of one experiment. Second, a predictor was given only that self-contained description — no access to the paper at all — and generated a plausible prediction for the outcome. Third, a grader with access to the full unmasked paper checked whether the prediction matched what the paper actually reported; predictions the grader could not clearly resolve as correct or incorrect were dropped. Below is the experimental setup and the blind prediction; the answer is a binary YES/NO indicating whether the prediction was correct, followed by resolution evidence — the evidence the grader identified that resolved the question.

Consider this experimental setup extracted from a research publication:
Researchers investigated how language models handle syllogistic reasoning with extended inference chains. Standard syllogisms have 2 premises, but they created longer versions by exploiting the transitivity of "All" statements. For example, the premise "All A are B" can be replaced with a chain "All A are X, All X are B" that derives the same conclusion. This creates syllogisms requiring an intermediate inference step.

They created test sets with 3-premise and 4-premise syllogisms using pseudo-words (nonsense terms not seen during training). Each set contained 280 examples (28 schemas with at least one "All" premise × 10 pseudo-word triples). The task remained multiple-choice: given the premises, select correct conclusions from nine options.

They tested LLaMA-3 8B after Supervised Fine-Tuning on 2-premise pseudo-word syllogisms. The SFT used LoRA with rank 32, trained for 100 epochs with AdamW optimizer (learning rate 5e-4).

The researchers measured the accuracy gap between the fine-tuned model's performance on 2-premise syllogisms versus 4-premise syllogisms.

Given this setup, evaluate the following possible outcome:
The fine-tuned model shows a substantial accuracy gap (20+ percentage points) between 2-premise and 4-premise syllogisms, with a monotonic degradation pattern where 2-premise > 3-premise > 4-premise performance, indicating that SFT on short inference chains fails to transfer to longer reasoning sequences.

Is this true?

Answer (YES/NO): NO